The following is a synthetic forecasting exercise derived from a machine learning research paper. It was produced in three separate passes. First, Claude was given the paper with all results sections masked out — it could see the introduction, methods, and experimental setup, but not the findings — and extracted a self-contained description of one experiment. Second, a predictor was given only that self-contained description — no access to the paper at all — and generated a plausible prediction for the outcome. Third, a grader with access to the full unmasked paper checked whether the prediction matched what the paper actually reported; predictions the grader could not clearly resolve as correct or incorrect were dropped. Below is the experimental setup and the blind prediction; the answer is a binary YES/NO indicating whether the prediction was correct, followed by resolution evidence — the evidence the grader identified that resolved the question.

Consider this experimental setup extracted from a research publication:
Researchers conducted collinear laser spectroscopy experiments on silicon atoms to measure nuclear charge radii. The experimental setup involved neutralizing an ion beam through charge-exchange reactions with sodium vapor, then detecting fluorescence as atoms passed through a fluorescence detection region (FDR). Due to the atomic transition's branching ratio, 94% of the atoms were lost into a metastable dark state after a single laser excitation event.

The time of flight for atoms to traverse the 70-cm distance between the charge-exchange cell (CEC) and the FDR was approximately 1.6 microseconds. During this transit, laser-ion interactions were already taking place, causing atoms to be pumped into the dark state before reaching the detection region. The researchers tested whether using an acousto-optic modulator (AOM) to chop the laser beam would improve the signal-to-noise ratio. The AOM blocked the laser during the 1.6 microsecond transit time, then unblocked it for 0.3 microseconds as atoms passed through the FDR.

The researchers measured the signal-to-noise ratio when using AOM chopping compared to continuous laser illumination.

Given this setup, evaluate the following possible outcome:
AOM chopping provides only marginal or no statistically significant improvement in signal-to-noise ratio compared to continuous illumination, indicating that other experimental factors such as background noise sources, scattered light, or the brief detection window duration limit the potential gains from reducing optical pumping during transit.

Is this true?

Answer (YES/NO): NO